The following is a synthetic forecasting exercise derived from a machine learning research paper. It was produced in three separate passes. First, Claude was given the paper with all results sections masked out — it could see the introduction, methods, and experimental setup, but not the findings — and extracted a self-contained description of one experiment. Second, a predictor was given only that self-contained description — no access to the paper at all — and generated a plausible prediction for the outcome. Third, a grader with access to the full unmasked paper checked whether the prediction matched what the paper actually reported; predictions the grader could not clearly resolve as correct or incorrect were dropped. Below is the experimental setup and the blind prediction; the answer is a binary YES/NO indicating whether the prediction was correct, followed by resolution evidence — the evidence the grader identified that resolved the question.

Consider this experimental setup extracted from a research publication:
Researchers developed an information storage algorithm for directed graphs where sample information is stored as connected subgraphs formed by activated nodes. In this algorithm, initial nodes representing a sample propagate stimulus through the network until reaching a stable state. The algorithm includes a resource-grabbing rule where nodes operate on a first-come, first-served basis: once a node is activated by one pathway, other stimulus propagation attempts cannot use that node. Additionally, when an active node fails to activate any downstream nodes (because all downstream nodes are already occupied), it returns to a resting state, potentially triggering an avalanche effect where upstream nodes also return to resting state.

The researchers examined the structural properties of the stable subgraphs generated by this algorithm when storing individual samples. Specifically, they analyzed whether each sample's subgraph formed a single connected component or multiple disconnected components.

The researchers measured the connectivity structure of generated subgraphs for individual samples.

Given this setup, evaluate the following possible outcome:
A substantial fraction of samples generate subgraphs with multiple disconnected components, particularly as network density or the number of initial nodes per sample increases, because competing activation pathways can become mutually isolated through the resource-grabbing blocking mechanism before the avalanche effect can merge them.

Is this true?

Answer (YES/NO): NO